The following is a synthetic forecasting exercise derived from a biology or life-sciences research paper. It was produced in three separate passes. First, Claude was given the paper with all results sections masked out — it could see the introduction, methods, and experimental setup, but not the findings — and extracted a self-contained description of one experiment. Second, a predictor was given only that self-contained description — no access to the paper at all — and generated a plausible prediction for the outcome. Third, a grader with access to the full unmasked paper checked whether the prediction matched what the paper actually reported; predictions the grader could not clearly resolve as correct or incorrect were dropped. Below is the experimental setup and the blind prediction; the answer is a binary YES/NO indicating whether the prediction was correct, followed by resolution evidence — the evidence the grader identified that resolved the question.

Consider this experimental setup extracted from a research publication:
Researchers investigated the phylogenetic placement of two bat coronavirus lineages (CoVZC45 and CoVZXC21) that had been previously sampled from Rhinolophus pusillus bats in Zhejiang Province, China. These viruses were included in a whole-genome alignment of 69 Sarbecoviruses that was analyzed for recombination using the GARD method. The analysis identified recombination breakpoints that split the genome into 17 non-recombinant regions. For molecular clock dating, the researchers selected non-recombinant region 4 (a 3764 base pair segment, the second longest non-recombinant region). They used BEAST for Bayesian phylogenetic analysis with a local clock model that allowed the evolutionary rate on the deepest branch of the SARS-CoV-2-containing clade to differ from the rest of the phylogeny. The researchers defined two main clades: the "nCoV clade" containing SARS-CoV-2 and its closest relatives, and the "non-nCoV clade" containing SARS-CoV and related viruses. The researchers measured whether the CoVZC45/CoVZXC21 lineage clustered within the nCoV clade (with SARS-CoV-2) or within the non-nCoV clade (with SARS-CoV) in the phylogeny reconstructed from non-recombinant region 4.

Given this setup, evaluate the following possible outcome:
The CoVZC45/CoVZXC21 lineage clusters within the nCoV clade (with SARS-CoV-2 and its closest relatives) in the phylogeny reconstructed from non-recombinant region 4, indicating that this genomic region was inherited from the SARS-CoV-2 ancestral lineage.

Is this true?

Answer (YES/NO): YES